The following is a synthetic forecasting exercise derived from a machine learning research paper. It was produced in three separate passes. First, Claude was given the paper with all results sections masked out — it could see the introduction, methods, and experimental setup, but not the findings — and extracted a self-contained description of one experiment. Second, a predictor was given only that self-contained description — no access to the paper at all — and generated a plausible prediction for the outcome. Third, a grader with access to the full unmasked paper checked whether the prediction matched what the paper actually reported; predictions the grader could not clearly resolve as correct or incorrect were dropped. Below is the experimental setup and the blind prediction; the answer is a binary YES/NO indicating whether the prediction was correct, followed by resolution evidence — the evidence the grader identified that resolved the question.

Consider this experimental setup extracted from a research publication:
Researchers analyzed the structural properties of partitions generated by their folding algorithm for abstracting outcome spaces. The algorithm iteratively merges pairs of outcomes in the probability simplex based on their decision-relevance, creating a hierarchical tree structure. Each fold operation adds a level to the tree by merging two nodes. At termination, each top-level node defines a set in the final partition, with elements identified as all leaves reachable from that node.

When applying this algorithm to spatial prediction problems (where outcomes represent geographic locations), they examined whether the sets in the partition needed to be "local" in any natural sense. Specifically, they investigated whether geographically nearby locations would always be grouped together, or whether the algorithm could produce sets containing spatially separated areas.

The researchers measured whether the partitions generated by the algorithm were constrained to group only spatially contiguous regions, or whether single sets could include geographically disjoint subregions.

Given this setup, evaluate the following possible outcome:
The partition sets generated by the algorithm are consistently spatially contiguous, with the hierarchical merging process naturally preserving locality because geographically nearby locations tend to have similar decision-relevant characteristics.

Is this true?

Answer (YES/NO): NO